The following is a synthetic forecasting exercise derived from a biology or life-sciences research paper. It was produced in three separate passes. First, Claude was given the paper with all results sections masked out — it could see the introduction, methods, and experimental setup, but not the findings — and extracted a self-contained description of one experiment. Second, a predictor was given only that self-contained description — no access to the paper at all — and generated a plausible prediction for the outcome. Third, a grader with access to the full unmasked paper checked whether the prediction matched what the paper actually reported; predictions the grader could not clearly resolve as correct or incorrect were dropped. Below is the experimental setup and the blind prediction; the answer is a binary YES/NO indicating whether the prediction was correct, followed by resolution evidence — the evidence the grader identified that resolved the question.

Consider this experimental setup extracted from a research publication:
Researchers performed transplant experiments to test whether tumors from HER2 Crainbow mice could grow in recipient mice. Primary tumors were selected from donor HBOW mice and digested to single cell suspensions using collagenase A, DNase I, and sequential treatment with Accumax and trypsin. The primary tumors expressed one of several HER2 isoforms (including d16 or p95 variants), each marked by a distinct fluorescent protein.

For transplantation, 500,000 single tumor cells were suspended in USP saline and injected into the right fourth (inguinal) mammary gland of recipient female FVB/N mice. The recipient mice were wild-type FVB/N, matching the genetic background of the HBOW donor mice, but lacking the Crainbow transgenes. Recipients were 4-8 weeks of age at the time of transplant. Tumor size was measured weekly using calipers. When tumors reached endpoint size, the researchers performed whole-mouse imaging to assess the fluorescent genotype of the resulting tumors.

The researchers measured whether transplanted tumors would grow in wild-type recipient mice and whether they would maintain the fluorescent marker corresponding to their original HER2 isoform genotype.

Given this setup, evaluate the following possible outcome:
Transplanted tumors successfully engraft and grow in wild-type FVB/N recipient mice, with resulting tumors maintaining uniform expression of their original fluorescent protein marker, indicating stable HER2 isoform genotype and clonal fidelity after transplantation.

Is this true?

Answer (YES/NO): YES